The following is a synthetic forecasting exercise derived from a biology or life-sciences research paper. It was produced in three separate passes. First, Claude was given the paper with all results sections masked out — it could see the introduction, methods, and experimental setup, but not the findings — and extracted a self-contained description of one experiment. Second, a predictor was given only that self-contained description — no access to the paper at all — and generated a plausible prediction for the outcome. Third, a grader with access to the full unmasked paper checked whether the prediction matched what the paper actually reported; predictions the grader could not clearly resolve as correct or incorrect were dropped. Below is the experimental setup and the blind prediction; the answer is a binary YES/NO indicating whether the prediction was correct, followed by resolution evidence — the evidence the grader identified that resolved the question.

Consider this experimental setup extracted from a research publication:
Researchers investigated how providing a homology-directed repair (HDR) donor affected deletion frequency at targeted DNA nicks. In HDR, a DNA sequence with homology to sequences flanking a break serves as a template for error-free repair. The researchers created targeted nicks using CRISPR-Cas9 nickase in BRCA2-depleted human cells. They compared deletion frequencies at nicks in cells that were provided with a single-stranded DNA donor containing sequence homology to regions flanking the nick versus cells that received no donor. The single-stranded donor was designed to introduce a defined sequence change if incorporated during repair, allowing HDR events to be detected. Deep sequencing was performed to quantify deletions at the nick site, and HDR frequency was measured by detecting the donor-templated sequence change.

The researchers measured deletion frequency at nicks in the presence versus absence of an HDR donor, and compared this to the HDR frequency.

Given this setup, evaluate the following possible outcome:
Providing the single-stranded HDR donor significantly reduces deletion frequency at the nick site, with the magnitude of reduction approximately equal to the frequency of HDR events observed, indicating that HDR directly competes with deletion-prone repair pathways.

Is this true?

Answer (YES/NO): NO